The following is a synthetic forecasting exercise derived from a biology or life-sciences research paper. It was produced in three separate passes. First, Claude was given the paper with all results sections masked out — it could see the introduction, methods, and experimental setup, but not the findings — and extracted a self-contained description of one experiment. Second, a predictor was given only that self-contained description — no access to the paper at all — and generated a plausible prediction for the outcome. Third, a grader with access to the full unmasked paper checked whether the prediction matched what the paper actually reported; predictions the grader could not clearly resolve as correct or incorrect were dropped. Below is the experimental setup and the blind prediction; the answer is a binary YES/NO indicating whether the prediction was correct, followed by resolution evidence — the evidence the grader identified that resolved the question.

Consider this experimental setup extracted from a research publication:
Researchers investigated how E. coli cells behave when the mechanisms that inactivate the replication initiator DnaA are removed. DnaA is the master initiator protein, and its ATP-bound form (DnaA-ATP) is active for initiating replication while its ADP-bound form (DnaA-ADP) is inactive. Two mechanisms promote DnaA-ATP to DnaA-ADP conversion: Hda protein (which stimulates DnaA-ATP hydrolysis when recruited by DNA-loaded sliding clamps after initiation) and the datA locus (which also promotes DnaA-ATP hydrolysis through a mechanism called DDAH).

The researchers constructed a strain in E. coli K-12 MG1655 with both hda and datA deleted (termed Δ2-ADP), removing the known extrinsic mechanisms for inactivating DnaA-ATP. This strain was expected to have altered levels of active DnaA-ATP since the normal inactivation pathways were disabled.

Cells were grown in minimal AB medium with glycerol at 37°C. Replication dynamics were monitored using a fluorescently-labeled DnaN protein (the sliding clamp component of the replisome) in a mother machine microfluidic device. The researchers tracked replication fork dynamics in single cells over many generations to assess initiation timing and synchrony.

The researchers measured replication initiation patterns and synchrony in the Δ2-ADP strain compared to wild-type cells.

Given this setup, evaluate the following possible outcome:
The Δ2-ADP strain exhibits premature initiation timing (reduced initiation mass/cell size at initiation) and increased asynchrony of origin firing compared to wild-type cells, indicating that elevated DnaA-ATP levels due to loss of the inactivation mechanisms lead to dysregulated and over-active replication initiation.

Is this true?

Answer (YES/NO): NO